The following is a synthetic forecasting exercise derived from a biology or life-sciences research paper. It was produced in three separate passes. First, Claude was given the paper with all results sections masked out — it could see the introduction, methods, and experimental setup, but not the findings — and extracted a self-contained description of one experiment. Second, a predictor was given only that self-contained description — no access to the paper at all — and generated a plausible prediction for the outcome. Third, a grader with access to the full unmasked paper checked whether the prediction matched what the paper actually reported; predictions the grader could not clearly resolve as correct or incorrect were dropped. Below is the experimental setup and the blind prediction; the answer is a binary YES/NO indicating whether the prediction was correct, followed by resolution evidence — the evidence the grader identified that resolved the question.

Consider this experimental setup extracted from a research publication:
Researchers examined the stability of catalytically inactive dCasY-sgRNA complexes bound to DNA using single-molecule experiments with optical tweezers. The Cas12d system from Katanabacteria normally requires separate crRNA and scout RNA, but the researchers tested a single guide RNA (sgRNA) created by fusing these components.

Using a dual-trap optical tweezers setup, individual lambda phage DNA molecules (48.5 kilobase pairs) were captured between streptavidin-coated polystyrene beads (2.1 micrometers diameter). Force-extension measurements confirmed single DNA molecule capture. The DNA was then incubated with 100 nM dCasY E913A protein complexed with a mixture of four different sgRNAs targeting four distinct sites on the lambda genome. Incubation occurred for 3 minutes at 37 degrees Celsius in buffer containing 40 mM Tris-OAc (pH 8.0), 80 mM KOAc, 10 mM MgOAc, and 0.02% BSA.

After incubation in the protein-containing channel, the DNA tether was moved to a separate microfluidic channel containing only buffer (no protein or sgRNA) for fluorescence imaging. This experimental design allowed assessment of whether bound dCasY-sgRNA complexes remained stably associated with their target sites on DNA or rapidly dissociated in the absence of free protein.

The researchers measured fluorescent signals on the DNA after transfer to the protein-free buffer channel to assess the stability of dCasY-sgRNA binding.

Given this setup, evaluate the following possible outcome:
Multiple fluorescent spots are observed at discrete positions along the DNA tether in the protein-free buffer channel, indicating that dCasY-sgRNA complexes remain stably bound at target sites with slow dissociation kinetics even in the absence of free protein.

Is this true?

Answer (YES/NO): YES